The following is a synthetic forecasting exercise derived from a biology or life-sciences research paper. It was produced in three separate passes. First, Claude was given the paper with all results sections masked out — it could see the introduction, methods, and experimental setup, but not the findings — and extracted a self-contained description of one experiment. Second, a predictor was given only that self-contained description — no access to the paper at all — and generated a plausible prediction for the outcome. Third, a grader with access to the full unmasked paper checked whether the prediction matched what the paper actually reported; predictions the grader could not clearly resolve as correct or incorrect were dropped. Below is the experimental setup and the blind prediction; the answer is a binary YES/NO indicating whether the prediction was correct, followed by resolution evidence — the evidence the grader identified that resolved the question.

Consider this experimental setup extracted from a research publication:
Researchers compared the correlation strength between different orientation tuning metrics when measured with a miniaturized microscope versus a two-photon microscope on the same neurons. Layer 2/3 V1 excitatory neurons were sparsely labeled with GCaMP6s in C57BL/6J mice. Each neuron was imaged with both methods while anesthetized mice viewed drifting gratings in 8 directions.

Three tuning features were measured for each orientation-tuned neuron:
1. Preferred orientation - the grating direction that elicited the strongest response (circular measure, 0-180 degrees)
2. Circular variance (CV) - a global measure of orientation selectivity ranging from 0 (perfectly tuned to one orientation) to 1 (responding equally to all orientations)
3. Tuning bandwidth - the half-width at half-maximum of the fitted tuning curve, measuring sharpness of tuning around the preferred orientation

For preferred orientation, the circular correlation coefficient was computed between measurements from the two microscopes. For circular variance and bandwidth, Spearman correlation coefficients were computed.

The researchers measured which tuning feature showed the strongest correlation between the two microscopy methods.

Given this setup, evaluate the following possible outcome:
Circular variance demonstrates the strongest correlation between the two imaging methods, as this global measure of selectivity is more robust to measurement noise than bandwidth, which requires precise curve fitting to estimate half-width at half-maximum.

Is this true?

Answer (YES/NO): NO